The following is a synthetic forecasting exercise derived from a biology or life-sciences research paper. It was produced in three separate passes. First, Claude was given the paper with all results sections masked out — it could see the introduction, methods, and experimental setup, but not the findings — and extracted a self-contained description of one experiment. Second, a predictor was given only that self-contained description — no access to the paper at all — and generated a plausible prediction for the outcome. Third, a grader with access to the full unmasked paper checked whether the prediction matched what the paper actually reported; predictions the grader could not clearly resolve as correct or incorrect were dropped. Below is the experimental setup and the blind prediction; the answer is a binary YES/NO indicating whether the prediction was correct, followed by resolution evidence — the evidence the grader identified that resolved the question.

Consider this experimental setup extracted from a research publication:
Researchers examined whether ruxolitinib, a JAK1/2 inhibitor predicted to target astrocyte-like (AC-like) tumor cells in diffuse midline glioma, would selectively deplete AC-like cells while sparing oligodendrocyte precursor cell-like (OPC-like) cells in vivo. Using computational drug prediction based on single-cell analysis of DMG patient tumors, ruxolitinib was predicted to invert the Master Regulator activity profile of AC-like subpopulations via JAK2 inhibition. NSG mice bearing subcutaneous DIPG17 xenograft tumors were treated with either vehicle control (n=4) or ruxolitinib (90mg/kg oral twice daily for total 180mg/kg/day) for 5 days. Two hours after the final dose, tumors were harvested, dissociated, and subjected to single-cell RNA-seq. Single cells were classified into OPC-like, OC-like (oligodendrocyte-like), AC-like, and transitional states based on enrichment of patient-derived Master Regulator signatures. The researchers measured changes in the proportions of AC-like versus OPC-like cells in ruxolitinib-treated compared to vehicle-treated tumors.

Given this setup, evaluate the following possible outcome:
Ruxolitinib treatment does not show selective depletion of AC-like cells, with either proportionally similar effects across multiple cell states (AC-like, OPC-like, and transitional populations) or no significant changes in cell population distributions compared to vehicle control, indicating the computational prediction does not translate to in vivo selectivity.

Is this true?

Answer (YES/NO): NO